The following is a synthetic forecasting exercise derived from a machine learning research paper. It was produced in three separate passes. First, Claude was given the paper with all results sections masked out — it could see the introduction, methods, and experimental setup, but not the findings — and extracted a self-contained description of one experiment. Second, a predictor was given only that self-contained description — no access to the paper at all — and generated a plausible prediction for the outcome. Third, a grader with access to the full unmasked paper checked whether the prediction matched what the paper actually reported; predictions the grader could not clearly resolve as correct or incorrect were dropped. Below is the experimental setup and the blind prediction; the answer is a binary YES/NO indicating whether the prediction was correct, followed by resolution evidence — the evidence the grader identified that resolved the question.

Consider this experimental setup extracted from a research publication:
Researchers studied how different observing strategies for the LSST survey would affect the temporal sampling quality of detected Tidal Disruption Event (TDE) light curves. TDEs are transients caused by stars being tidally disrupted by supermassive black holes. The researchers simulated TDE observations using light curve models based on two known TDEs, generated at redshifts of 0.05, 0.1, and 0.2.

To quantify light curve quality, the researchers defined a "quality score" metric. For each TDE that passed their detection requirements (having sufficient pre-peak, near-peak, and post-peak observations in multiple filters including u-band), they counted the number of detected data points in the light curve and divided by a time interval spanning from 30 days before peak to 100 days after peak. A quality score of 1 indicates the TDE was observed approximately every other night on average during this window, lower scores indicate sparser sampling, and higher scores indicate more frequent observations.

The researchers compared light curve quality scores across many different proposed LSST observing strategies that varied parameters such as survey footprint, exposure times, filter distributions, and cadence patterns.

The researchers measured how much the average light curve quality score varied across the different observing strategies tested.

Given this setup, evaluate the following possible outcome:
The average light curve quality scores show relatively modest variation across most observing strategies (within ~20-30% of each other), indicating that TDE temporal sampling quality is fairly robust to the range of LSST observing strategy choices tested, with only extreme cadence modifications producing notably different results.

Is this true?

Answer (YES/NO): YES